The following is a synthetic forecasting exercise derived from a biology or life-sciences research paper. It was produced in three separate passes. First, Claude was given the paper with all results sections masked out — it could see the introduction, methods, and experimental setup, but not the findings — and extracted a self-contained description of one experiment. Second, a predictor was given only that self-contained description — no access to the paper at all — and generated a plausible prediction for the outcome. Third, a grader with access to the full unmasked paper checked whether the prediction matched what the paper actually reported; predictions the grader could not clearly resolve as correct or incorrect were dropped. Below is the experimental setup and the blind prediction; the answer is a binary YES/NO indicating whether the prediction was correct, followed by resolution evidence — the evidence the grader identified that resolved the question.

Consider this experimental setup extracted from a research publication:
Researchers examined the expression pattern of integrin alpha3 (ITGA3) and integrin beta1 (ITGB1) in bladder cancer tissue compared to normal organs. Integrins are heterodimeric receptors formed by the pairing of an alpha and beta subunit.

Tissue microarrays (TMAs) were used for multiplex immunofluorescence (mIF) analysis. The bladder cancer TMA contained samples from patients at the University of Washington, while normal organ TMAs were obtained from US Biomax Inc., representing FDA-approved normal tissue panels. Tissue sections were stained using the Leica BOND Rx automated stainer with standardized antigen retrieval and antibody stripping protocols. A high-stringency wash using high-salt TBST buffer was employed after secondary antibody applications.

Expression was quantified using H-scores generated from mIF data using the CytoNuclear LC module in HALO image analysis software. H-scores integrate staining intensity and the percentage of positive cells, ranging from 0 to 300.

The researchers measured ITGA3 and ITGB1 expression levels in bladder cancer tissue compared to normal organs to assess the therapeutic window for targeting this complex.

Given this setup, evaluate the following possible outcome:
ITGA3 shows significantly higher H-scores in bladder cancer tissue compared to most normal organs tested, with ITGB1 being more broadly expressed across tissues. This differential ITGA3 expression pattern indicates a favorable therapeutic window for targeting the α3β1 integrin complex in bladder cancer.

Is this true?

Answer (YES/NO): YES